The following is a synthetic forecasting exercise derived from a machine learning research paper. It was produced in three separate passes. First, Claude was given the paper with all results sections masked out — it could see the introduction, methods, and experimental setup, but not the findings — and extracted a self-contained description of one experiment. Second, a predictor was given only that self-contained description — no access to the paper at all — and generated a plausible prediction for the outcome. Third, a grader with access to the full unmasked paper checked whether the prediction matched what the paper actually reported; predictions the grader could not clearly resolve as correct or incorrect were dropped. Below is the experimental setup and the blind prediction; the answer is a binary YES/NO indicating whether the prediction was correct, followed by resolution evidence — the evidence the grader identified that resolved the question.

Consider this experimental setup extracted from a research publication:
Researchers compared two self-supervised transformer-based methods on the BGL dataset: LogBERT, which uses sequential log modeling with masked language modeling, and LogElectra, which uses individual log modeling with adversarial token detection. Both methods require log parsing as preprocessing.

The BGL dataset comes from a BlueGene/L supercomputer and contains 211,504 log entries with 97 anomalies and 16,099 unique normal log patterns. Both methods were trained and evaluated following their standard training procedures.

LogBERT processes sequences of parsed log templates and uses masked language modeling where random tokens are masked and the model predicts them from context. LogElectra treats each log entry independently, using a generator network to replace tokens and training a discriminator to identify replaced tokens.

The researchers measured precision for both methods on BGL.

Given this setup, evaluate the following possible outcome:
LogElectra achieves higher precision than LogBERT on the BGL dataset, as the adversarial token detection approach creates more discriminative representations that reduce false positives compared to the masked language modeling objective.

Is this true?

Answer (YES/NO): YES